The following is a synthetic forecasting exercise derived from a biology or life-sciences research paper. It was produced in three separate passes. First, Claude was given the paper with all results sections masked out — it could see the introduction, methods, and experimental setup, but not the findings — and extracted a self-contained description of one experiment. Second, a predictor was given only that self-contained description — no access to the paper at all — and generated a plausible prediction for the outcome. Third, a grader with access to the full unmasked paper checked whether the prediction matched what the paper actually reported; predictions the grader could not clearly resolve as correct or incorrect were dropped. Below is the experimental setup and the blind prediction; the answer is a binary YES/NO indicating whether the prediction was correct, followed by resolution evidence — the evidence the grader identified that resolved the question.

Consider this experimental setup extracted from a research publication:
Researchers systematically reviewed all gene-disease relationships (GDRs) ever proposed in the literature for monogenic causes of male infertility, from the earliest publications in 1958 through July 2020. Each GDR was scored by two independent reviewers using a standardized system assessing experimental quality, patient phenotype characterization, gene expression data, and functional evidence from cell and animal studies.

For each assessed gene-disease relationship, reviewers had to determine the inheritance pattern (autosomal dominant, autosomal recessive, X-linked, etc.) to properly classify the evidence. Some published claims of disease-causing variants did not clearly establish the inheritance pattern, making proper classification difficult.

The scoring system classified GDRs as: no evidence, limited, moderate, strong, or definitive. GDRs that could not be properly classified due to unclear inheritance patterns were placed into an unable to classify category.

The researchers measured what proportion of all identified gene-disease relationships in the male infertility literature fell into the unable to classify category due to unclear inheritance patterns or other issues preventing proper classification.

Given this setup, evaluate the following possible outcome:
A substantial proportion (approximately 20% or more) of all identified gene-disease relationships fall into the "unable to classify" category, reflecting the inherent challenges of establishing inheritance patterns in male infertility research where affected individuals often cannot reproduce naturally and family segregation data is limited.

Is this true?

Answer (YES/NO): YES